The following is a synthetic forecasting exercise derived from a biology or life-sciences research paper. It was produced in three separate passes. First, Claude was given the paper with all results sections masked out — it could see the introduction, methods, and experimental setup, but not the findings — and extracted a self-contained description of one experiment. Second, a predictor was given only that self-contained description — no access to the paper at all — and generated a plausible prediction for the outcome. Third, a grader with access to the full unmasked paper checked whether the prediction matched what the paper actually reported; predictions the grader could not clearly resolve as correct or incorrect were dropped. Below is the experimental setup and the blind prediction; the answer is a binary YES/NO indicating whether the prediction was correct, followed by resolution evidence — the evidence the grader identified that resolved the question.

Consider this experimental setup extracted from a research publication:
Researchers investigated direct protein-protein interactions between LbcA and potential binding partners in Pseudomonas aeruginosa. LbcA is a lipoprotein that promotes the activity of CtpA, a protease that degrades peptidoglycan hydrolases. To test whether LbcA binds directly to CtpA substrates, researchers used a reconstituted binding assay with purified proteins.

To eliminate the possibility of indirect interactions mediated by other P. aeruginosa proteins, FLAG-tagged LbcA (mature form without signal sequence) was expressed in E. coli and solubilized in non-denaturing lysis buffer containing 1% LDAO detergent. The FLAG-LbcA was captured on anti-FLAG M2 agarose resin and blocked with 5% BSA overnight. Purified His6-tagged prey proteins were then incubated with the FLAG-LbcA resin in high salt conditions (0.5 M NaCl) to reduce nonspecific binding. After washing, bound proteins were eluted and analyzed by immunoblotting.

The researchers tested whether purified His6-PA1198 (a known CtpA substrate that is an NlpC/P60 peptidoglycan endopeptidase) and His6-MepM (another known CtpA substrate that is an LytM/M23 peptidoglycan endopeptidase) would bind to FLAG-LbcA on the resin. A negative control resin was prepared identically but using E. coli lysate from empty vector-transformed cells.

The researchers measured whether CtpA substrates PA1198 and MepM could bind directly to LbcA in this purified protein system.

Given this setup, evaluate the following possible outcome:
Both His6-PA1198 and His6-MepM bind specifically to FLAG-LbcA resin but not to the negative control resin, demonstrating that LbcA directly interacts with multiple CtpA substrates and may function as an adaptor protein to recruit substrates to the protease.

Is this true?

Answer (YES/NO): YES